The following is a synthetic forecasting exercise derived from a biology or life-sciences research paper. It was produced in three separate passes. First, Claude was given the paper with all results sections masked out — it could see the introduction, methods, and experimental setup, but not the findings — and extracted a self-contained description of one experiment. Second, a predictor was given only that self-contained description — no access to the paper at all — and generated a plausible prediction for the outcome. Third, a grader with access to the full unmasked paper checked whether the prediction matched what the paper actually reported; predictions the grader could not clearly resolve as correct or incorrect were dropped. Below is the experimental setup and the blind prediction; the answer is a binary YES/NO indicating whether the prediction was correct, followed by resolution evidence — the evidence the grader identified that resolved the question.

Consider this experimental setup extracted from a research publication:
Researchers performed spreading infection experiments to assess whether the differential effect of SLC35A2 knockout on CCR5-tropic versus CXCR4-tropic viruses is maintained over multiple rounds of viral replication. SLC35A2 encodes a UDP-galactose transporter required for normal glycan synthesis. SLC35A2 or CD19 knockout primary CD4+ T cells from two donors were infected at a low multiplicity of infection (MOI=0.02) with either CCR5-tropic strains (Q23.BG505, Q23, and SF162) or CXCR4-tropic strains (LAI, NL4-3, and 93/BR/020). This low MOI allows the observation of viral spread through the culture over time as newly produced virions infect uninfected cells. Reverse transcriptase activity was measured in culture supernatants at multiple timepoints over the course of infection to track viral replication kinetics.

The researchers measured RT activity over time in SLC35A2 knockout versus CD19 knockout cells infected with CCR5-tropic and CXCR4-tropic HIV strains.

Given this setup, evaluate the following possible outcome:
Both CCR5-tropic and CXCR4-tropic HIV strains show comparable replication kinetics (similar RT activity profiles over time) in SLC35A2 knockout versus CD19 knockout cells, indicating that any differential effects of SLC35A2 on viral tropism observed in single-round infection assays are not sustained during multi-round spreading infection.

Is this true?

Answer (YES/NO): NO